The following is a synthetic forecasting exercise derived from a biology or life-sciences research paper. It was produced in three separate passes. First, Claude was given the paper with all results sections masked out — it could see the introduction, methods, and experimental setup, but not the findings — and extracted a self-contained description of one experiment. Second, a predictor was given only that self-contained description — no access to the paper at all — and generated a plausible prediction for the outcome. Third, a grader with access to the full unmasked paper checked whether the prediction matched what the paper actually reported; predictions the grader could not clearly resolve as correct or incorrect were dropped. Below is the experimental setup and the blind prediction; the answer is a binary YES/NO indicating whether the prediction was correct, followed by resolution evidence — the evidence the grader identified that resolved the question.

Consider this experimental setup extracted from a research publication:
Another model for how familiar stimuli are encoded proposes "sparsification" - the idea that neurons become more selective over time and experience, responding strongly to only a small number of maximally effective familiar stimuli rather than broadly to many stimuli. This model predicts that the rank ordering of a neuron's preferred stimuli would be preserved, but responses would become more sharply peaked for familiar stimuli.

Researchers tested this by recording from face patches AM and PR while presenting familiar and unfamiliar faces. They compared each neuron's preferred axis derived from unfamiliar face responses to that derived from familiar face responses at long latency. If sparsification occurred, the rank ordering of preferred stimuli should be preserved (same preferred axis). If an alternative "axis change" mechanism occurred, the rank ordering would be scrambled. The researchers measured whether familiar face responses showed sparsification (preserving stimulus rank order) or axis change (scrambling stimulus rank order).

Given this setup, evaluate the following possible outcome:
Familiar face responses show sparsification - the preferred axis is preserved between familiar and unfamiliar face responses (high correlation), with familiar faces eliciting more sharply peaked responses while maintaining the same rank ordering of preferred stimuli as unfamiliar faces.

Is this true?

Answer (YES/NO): NO